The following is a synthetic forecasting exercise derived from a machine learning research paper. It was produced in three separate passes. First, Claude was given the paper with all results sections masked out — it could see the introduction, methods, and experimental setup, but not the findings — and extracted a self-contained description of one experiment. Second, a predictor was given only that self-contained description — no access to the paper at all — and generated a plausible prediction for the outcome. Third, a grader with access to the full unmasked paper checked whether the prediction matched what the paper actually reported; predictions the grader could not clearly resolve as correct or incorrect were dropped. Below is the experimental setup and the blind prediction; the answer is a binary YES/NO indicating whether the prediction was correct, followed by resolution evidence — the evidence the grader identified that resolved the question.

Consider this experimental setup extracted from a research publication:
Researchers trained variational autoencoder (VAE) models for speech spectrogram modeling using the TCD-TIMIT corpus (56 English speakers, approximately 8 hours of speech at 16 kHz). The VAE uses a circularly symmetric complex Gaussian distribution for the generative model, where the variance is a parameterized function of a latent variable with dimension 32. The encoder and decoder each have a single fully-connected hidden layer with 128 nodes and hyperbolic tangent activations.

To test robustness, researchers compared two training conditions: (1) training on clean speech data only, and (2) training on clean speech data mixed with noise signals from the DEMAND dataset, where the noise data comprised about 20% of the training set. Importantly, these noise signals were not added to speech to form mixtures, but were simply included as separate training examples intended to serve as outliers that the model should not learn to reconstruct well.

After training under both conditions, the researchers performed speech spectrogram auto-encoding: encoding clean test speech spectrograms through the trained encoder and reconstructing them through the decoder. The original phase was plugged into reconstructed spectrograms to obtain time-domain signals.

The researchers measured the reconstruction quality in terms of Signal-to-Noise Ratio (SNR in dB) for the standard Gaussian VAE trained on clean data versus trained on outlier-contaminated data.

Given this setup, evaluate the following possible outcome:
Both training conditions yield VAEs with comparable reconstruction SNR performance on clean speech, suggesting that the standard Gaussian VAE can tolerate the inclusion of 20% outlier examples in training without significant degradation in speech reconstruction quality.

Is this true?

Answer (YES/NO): NO